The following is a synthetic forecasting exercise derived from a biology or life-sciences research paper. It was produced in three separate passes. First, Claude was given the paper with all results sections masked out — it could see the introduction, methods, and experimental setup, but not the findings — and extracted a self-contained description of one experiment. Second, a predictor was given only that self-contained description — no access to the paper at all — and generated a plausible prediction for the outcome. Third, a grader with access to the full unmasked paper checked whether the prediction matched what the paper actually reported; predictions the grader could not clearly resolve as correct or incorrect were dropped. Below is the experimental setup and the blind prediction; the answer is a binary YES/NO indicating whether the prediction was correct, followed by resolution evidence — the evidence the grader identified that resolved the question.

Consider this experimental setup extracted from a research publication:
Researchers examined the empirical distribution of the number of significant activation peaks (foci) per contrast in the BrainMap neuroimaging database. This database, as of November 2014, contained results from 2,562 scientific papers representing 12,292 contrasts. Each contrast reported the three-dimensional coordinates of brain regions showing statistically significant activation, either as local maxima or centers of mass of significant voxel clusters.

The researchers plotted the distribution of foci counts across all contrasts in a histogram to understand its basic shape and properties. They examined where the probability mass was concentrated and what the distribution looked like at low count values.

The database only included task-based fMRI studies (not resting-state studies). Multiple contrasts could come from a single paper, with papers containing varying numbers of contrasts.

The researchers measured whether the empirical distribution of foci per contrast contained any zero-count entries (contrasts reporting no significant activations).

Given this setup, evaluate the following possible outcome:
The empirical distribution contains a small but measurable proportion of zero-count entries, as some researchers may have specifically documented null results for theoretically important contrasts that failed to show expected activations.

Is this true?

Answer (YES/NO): NO